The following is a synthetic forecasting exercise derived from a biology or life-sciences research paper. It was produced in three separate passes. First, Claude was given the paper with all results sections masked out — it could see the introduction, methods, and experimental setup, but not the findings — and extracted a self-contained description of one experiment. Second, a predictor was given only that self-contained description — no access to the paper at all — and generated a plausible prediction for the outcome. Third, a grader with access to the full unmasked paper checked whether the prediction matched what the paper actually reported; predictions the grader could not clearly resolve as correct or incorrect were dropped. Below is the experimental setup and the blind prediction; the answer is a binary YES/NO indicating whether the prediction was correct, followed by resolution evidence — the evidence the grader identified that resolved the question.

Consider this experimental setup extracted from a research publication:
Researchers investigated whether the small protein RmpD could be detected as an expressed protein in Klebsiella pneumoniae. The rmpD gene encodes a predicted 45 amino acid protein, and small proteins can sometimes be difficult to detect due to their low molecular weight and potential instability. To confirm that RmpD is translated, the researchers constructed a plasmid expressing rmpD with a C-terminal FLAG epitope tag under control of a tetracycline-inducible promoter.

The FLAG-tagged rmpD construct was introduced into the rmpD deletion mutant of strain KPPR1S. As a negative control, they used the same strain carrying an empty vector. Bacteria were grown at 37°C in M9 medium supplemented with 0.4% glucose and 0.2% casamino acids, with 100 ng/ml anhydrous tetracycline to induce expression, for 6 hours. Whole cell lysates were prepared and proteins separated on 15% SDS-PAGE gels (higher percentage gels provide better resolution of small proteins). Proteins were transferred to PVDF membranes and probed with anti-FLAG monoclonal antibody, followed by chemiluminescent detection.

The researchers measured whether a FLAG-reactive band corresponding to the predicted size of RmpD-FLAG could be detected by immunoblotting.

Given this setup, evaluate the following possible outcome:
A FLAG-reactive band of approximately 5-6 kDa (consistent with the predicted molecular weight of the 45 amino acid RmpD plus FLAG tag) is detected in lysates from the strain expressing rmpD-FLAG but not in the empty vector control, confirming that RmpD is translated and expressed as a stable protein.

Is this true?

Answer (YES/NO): NO